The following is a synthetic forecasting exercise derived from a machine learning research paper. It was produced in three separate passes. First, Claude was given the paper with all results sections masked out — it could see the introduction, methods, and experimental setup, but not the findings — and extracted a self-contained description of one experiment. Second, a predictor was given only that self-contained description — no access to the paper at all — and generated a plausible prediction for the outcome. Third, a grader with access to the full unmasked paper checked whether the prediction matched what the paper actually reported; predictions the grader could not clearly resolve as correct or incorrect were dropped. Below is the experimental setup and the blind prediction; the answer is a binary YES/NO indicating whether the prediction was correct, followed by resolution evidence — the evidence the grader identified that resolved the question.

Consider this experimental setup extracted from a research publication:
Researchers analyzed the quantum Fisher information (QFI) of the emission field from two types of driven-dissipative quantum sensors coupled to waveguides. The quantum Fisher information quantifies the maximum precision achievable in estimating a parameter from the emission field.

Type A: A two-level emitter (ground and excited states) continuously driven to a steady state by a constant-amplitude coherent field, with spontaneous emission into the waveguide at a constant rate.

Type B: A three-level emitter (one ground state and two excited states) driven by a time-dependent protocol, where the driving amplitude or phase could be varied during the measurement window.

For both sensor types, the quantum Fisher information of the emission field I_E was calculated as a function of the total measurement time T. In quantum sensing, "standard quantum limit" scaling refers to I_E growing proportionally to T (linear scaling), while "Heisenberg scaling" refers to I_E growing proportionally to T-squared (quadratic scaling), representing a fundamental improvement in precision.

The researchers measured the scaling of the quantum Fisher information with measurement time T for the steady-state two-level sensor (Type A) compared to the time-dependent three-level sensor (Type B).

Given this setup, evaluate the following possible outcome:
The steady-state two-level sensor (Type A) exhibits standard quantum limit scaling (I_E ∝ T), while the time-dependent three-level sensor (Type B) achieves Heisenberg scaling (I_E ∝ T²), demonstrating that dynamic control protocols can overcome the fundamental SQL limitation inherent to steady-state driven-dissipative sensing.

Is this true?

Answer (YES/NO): YES